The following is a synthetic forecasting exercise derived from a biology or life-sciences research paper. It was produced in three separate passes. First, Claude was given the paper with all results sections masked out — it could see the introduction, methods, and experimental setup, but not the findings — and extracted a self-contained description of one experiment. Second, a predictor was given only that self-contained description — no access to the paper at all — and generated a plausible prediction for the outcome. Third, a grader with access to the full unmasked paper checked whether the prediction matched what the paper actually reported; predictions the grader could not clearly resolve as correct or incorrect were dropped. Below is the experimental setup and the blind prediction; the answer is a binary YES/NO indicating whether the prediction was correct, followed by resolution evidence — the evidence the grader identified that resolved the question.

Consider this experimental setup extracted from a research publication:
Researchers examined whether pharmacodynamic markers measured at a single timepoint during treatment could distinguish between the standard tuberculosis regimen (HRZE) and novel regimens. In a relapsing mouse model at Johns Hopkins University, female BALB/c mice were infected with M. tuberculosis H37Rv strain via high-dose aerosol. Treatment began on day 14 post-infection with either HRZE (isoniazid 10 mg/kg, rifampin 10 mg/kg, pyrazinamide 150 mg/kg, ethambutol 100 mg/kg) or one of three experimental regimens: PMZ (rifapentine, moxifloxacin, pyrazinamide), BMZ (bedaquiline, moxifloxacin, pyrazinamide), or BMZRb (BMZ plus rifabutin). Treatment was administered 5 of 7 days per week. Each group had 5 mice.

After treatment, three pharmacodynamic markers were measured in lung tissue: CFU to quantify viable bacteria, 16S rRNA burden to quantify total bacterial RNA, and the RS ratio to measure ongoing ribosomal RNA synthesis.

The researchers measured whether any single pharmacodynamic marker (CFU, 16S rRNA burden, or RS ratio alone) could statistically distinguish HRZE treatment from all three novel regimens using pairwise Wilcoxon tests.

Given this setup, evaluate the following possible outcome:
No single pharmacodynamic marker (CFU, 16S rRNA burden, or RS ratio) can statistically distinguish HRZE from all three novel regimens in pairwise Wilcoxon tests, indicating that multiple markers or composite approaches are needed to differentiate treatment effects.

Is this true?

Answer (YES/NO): NO